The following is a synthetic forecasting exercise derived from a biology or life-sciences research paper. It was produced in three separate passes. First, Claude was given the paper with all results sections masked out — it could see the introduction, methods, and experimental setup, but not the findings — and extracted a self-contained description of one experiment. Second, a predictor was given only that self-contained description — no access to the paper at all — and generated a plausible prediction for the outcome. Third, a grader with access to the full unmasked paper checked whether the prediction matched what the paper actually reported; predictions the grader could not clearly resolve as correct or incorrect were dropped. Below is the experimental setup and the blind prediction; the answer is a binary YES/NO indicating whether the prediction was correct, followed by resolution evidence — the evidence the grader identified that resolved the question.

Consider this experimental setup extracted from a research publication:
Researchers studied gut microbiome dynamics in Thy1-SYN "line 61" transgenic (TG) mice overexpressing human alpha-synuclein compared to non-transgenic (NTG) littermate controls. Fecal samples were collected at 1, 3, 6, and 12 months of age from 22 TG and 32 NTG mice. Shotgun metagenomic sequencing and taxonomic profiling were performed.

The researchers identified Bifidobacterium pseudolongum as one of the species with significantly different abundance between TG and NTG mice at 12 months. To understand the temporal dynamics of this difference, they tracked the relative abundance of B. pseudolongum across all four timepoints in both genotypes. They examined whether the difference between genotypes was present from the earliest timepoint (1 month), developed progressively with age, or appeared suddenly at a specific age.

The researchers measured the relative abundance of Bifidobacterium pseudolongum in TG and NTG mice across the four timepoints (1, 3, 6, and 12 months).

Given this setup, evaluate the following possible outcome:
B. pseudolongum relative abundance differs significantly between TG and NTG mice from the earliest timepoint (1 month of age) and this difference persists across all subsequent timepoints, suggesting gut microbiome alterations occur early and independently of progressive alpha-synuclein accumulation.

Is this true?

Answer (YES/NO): YES